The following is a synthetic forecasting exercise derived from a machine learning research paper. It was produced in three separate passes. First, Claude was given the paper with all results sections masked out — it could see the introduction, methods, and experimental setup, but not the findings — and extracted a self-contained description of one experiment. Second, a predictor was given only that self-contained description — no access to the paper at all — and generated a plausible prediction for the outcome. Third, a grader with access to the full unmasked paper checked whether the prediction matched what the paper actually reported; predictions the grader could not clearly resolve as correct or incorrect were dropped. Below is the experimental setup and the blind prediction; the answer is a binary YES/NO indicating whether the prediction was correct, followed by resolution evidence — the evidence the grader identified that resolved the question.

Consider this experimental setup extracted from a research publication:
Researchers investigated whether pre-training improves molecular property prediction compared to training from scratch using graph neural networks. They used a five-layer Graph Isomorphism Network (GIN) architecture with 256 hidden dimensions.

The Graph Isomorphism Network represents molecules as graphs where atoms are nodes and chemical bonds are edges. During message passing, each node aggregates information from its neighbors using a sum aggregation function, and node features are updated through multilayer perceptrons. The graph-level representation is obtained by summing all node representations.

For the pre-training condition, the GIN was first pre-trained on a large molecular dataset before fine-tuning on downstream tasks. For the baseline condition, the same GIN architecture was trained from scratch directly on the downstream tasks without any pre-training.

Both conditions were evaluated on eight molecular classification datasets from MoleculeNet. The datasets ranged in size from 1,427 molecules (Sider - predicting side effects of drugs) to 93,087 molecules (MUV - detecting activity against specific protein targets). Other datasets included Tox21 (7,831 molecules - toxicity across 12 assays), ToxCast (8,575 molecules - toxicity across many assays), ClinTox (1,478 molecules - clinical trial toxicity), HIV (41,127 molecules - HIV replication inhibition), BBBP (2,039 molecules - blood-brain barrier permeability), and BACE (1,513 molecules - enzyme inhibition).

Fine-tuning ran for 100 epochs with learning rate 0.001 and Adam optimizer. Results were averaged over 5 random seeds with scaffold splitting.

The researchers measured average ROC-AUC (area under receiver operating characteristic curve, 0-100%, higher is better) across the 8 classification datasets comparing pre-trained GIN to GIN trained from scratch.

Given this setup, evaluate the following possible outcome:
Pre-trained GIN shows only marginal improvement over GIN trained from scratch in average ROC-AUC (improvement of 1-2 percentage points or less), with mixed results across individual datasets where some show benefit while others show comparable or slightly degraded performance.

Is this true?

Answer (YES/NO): YES